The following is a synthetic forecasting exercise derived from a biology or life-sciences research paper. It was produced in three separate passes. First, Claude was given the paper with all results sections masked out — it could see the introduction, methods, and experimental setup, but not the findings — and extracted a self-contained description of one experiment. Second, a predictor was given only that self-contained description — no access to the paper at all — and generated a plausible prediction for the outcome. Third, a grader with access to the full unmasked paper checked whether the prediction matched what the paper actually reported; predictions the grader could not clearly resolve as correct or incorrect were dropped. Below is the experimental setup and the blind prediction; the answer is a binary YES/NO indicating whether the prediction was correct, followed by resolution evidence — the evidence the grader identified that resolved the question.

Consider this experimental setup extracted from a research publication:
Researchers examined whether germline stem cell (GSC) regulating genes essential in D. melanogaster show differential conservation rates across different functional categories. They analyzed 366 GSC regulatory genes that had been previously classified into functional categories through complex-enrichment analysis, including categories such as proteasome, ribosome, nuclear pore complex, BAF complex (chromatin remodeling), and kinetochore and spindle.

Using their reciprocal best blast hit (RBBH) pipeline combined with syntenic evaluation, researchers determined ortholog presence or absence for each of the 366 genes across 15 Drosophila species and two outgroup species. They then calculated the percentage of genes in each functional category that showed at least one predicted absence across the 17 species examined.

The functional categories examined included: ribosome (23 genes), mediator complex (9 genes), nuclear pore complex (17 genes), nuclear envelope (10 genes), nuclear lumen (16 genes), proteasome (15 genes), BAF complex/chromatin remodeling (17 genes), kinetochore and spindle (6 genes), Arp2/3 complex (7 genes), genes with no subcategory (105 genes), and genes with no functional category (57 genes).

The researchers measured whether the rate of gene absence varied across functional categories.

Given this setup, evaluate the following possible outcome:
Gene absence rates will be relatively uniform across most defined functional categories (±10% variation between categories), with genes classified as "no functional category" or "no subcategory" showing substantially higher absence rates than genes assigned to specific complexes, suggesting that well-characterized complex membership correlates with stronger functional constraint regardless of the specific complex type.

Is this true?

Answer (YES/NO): NO